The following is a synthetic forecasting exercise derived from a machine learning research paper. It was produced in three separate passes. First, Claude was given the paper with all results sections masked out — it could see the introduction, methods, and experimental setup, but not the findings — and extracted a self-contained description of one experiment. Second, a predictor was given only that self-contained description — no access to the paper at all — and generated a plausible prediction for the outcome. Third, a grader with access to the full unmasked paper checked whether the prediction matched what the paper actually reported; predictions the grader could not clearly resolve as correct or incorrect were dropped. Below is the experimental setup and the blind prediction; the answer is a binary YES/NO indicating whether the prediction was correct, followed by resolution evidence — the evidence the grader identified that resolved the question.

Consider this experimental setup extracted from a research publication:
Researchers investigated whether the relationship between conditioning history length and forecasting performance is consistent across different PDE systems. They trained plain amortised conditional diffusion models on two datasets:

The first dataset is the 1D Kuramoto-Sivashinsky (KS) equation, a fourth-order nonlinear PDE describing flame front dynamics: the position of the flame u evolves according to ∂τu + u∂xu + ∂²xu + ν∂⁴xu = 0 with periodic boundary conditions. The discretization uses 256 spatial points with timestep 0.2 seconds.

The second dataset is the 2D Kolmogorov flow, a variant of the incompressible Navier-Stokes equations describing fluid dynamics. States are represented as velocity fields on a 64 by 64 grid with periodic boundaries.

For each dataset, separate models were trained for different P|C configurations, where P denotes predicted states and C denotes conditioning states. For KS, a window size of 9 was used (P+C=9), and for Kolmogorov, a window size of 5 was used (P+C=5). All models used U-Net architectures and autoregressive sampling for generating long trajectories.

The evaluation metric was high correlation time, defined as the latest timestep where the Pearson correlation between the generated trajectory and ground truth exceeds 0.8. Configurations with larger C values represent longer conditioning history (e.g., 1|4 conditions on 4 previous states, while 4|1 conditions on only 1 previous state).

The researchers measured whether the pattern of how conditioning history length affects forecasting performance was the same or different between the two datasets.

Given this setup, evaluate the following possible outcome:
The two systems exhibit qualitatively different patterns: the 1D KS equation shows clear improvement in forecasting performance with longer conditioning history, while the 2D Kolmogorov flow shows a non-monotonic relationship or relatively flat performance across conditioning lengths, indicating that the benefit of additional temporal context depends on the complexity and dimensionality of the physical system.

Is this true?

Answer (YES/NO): NO